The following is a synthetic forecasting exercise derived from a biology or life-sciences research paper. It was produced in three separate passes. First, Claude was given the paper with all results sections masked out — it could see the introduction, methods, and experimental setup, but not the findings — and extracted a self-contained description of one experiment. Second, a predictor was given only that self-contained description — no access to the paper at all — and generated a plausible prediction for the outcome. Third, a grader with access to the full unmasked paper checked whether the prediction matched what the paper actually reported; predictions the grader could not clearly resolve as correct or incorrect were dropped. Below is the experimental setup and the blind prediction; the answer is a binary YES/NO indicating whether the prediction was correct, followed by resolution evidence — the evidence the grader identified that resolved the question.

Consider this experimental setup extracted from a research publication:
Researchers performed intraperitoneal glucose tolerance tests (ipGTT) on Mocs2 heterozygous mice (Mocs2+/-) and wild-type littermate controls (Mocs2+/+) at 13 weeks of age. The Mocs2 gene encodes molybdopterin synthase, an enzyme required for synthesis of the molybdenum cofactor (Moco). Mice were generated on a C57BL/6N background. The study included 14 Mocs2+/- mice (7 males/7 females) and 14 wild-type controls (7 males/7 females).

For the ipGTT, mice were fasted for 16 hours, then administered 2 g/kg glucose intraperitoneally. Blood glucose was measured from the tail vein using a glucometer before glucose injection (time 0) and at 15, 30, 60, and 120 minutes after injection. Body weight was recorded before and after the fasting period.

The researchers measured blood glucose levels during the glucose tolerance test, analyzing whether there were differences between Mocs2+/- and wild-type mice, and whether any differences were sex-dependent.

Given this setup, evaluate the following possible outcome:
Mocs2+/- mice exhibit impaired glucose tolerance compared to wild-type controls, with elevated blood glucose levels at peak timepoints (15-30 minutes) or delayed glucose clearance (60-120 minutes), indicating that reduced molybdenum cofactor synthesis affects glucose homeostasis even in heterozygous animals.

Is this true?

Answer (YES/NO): NO